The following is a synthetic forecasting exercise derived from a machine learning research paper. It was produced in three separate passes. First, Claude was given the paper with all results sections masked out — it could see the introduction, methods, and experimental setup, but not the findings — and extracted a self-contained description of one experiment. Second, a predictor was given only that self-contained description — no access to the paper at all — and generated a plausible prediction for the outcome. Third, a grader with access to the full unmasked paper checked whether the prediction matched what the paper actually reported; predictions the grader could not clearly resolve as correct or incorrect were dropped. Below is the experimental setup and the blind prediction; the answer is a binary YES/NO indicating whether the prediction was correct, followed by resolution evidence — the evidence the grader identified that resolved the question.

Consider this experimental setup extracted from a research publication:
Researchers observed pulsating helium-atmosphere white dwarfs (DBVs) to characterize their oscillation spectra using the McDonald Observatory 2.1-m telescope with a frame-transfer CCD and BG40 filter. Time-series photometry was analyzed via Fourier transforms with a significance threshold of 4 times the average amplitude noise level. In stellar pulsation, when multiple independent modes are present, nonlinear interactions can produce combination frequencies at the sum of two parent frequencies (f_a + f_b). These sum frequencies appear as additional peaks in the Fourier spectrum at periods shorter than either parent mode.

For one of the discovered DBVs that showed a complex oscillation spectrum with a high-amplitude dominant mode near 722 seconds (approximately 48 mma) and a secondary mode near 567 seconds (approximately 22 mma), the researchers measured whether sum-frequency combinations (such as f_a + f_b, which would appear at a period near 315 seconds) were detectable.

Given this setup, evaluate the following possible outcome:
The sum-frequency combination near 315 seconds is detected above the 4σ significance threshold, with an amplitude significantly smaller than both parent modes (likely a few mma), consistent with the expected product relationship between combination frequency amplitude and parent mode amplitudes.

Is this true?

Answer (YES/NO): NO